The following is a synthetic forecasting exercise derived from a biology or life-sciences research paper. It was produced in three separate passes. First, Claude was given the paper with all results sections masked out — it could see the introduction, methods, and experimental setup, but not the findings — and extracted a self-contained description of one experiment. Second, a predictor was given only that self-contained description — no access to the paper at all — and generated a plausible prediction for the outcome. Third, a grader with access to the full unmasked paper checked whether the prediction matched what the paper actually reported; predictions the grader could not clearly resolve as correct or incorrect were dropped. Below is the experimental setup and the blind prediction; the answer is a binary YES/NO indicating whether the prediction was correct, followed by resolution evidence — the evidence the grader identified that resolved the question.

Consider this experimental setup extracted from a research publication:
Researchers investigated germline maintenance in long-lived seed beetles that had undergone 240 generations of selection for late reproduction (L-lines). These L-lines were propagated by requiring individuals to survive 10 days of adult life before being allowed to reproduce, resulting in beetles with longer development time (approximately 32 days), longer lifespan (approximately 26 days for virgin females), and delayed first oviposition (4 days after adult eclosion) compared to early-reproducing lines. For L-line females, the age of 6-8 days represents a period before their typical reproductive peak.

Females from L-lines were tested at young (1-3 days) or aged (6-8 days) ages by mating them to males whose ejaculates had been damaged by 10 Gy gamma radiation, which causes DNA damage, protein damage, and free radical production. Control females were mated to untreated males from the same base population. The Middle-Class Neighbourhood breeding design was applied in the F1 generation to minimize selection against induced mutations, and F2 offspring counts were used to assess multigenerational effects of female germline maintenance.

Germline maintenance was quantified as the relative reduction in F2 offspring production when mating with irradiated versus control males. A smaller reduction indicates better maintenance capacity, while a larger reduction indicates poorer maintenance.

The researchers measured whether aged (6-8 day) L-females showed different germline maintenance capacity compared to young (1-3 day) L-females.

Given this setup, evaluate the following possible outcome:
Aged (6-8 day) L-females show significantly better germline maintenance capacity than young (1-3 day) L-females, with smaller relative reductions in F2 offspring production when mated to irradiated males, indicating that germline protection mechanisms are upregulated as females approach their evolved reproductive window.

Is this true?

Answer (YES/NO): YES